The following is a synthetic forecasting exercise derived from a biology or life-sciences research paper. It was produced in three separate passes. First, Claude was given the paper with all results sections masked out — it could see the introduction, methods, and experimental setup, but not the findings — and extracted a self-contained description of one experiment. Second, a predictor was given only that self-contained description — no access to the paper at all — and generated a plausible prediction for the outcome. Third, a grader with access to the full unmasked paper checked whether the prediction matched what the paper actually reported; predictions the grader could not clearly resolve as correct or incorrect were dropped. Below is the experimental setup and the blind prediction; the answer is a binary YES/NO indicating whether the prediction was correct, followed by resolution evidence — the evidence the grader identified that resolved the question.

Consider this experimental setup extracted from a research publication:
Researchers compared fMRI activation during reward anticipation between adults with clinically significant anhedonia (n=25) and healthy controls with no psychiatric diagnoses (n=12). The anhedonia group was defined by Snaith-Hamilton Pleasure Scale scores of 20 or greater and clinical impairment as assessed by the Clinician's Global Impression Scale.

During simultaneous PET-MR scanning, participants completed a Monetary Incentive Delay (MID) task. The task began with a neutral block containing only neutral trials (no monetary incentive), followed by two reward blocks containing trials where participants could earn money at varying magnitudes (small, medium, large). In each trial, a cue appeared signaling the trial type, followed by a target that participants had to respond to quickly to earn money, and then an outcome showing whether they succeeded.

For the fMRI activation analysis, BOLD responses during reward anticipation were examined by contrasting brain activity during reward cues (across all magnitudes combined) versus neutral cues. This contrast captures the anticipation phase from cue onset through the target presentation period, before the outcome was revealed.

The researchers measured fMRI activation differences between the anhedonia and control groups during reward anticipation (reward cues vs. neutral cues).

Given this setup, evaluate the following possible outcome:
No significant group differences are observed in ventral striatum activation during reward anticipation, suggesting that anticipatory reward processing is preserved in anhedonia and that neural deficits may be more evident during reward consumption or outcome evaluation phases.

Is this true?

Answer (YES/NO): NO